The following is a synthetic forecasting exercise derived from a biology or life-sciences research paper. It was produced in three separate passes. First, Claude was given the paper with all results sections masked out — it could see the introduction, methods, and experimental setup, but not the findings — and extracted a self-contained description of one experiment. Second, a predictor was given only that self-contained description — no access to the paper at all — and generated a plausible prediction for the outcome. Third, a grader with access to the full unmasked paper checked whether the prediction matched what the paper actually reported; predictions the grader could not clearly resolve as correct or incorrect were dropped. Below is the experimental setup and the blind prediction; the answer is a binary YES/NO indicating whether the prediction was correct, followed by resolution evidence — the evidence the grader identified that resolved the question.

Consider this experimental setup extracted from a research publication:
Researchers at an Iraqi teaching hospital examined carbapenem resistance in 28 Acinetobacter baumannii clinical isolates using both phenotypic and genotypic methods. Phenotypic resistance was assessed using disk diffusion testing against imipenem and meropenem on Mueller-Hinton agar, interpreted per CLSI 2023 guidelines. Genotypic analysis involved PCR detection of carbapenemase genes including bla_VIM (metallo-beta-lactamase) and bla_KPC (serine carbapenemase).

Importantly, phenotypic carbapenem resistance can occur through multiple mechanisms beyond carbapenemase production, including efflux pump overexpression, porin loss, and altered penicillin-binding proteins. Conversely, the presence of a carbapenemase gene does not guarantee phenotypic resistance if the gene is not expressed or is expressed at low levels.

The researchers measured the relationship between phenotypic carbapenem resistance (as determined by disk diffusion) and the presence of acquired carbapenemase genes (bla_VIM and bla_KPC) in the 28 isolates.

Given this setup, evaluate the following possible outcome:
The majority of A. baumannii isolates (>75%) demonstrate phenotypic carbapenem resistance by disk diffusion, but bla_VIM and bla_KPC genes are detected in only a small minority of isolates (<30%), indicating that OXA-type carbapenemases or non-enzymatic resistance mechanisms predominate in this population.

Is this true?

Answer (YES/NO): NO